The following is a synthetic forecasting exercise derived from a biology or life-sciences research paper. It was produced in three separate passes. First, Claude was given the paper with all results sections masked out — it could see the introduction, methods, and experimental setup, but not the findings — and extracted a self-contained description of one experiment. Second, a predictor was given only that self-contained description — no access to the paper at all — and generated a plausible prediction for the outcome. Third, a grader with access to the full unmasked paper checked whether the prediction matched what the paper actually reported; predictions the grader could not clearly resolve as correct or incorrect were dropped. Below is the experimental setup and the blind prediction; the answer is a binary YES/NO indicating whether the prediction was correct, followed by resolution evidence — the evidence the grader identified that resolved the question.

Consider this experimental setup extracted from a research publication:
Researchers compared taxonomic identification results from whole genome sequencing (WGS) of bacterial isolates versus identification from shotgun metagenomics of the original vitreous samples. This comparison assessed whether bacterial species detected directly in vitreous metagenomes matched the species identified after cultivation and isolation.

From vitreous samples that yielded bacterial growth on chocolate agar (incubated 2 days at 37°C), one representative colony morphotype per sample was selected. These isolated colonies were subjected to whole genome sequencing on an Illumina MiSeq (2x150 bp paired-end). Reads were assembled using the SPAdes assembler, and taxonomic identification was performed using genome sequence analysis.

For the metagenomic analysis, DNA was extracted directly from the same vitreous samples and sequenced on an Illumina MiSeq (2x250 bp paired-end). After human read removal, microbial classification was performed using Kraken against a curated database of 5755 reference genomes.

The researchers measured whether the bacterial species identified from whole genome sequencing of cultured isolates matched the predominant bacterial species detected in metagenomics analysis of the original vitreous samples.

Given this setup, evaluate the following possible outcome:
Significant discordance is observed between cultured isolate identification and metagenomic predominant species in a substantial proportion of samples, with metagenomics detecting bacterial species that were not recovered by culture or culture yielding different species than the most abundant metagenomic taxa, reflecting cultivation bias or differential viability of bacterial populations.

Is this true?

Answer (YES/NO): NO